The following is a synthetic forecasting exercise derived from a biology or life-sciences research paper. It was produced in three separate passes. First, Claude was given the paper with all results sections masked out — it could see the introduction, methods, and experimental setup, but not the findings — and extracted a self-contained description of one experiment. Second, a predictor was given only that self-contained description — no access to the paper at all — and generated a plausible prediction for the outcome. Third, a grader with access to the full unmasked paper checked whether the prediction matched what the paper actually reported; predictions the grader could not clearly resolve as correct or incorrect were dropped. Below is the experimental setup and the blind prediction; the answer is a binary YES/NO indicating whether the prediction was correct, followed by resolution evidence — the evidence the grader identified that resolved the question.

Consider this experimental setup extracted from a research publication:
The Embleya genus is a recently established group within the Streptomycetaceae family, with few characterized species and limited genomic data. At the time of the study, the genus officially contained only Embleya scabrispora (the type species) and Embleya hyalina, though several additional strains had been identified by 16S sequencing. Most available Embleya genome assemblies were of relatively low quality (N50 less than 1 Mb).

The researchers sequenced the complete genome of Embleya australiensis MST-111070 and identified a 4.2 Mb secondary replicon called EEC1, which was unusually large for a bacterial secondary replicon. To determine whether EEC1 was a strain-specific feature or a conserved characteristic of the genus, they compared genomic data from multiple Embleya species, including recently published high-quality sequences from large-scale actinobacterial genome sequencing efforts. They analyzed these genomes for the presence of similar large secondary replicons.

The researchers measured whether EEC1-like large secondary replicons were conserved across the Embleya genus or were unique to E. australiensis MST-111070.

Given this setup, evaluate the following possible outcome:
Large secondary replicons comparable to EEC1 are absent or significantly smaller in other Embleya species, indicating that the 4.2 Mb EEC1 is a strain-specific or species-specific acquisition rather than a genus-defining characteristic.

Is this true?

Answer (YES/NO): NO